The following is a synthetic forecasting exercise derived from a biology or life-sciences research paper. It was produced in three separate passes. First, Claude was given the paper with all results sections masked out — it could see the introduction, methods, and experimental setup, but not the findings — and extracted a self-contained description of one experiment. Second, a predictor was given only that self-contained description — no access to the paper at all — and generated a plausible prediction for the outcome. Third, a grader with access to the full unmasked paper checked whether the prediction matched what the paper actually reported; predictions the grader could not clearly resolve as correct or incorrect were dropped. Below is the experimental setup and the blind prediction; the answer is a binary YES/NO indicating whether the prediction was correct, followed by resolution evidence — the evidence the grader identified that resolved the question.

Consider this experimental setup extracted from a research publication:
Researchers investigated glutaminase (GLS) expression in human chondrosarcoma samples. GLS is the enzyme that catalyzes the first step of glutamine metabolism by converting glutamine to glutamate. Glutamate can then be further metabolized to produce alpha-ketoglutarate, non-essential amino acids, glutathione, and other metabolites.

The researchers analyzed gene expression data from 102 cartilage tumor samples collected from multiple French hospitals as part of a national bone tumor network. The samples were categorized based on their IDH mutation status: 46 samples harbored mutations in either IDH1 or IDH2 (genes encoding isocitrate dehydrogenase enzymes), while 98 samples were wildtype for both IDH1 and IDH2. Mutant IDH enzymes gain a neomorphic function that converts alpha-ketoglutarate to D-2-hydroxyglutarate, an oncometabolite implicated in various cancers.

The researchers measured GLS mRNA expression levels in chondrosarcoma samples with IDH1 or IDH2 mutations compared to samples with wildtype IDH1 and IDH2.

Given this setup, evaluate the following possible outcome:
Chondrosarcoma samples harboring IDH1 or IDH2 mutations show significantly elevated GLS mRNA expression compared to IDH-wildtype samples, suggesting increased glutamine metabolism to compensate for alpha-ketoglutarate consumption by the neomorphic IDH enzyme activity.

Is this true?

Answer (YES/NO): YES